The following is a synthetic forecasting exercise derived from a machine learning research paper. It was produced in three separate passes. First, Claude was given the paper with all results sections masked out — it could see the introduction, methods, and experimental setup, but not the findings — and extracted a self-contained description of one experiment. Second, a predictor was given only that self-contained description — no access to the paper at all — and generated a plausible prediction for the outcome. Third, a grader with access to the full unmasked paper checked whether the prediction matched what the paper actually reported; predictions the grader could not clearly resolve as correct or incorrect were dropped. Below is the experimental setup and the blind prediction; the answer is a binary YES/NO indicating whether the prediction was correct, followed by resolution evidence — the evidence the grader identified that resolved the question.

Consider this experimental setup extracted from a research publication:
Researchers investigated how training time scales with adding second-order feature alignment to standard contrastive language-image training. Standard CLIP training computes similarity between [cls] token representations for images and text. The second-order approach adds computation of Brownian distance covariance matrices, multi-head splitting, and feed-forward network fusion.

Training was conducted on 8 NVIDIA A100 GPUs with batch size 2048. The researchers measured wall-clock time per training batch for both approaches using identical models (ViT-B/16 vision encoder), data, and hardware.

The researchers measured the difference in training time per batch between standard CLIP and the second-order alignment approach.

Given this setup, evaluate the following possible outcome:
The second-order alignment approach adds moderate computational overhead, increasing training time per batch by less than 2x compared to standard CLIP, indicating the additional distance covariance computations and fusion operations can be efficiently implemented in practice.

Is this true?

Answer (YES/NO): YES